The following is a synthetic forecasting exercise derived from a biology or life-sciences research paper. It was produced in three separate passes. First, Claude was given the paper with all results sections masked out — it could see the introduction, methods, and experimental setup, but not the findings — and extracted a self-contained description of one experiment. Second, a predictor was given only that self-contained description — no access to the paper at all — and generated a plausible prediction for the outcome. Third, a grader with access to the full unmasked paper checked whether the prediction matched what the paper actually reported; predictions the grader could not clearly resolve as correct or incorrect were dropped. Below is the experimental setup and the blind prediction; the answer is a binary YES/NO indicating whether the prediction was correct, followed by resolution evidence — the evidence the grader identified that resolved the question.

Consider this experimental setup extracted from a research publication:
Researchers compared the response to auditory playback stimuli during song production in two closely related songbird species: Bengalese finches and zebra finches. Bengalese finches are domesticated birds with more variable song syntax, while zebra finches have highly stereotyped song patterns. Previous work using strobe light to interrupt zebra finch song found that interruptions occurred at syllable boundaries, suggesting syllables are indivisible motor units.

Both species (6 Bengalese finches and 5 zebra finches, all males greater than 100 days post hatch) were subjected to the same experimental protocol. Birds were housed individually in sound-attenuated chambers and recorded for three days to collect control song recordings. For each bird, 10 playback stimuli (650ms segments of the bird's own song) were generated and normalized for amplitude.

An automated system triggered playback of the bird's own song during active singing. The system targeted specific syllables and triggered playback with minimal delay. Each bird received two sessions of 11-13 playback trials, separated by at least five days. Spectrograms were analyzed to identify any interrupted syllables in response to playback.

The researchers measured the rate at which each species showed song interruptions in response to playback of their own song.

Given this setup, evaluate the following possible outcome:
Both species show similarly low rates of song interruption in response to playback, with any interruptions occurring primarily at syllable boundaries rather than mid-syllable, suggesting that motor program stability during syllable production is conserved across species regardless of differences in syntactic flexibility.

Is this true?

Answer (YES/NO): NO